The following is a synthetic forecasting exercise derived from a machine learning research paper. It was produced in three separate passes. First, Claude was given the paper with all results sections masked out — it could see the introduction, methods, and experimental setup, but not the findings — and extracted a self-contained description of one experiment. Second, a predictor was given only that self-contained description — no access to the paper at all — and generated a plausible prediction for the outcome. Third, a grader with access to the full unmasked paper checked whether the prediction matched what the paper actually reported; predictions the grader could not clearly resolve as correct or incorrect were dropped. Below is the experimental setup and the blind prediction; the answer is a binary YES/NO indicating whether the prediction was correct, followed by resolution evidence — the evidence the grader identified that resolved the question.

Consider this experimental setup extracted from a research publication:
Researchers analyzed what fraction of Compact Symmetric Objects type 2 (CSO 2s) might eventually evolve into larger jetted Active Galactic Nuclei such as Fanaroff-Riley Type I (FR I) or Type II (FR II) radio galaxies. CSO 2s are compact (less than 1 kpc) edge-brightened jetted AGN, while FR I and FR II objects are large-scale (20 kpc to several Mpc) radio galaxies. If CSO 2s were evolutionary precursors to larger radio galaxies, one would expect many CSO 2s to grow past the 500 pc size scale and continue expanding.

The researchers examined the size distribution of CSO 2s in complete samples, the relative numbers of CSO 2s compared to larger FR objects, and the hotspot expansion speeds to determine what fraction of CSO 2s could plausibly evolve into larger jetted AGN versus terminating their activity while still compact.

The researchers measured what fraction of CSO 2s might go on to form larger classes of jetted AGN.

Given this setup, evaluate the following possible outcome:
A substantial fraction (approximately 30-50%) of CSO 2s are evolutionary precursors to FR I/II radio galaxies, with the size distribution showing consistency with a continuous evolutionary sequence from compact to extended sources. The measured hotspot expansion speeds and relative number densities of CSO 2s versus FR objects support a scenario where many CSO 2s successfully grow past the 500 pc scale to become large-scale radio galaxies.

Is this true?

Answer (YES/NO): NO